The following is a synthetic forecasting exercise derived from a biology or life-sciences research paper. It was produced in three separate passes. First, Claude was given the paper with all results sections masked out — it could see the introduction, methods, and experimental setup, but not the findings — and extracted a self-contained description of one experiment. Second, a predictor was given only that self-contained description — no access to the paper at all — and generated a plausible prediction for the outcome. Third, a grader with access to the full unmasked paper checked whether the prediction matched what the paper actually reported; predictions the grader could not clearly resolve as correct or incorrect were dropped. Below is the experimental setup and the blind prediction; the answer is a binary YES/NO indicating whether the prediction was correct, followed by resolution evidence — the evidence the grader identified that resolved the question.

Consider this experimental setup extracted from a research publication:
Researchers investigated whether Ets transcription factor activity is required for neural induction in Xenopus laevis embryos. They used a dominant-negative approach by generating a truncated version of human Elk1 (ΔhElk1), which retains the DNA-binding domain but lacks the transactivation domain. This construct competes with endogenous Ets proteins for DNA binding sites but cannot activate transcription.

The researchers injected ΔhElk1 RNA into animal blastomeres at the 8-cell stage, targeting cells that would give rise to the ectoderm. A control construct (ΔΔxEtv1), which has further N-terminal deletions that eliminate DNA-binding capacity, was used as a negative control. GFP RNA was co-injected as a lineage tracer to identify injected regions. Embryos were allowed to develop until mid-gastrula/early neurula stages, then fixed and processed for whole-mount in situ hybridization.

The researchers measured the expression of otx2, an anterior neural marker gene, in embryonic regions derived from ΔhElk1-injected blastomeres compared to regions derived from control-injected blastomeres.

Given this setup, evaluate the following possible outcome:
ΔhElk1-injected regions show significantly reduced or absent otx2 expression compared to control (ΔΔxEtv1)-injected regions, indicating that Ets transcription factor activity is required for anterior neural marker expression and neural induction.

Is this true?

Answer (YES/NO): YES